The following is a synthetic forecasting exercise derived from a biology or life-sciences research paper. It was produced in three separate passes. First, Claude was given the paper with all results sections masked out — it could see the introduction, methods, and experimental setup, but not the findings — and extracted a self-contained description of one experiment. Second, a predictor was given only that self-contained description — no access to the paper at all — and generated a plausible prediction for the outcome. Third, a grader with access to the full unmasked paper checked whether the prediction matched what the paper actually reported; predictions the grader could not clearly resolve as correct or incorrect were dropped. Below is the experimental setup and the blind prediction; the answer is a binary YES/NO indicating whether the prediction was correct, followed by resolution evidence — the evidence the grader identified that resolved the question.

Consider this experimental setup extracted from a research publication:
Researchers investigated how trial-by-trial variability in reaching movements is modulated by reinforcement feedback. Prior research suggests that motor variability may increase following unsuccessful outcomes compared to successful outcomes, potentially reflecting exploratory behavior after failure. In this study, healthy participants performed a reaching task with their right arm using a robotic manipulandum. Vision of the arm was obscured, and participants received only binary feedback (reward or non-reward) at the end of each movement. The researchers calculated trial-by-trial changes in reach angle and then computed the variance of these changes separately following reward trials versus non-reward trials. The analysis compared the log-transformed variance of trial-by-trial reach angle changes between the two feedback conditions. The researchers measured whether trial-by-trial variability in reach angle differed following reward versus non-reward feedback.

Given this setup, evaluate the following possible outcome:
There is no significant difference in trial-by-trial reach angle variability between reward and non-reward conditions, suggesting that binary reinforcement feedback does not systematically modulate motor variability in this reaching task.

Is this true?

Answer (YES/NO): NO